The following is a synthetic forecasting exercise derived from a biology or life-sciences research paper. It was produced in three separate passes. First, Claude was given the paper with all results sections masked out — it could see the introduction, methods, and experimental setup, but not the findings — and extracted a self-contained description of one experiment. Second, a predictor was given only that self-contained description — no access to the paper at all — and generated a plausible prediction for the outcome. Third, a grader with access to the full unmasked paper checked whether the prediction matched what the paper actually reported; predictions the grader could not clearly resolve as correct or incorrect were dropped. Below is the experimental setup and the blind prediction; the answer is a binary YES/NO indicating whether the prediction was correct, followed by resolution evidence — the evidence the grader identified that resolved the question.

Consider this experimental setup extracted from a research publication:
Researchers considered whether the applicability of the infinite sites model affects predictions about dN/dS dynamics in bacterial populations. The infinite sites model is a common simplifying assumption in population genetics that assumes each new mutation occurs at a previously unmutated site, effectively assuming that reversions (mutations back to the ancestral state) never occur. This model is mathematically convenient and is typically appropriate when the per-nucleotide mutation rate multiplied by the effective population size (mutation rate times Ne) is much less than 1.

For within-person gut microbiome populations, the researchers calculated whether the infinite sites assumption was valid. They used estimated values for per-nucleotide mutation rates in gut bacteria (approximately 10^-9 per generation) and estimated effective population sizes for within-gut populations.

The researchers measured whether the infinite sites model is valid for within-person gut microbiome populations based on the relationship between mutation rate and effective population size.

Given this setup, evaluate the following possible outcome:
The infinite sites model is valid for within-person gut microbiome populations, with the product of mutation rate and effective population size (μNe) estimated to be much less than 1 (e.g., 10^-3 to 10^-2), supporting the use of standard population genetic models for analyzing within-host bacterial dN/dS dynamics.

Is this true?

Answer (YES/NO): NO